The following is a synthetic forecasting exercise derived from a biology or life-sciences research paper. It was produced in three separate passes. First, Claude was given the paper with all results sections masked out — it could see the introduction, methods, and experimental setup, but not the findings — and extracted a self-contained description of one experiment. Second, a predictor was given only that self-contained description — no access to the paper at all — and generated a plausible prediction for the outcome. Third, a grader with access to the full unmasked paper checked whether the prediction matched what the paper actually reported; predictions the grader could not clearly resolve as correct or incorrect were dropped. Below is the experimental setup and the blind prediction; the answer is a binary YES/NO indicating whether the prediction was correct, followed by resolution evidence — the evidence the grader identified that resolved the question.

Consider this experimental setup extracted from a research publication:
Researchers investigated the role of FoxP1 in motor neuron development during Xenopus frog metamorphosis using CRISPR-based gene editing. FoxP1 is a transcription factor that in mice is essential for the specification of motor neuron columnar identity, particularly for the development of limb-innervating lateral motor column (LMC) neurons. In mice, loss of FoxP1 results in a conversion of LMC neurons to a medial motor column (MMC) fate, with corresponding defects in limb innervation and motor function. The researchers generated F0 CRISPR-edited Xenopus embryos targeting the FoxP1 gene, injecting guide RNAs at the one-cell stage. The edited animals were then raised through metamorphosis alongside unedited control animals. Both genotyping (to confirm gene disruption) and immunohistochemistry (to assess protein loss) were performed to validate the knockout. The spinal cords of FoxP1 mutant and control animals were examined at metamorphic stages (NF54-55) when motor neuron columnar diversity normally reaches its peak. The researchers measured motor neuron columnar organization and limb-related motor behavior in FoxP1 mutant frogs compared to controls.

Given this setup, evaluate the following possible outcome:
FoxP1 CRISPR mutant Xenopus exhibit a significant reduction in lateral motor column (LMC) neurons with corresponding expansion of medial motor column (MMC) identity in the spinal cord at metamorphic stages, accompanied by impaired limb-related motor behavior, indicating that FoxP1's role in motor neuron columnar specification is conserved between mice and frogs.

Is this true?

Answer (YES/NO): NO